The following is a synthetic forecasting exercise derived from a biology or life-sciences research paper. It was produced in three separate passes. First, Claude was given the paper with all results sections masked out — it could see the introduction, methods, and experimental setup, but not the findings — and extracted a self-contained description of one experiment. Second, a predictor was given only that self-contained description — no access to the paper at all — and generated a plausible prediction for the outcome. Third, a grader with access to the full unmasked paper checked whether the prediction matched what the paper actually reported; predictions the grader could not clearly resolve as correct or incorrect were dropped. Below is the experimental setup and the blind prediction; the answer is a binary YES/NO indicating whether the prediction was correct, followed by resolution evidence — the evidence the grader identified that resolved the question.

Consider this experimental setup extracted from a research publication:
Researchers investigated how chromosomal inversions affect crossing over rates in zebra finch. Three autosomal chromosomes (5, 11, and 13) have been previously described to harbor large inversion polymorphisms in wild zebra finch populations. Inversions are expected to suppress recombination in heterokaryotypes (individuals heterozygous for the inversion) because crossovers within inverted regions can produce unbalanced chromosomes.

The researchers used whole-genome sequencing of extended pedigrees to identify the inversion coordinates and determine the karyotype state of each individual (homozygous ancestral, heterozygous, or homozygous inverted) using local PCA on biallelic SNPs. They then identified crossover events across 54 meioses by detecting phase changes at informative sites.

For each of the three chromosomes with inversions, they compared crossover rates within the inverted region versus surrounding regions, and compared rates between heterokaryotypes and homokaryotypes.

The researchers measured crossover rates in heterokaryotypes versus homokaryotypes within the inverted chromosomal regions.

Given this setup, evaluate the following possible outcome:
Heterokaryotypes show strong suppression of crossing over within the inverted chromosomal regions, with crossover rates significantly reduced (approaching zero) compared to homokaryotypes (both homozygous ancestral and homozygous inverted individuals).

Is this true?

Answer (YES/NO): YES